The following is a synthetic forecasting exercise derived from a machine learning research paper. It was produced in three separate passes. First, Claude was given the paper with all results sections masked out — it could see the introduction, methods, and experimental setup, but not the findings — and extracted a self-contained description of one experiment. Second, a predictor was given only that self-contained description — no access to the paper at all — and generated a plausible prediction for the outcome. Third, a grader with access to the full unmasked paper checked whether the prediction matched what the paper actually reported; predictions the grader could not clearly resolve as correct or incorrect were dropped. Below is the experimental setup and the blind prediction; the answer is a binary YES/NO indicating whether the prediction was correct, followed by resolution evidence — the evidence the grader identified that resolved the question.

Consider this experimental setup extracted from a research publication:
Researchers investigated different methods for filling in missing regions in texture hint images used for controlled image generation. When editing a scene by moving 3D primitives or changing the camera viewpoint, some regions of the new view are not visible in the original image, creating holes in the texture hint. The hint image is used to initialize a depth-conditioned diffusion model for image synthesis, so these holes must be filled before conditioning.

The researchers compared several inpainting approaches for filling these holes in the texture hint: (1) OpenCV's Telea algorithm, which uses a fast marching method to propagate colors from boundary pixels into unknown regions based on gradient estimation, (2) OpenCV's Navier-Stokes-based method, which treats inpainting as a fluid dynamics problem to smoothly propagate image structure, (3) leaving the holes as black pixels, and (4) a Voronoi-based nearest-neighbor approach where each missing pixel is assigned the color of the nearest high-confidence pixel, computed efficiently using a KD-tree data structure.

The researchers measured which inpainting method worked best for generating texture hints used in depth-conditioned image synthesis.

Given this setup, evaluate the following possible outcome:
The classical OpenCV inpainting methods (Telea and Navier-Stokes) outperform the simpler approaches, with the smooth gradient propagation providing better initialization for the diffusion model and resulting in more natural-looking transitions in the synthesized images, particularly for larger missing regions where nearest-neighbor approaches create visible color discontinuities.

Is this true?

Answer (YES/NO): NO